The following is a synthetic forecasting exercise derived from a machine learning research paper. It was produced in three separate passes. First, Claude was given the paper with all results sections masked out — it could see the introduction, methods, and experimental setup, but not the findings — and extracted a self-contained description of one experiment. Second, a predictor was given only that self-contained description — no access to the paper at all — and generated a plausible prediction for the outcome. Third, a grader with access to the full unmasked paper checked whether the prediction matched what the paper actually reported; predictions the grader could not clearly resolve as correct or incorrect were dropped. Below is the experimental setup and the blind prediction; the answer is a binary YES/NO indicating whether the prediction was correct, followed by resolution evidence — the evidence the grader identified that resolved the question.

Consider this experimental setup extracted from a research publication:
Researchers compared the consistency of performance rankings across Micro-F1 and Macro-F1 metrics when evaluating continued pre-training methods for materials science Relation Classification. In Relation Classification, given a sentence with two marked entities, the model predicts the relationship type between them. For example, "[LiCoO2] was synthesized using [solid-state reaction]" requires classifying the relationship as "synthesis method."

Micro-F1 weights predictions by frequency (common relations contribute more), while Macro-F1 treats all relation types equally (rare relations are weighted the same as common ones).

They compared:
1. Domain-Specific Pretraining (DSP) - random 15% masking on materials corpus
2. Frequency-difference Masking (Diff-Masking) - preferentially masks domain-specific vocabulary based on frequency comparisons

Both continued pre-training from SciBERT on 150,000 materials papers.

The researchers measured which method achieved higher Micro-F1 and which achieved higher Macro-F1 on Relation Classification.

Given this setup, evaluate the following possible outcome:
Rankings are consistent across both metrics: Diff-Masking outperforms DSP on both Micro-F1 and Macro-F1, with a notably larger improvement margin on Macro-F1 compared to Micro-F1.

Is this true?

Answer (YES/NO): YES